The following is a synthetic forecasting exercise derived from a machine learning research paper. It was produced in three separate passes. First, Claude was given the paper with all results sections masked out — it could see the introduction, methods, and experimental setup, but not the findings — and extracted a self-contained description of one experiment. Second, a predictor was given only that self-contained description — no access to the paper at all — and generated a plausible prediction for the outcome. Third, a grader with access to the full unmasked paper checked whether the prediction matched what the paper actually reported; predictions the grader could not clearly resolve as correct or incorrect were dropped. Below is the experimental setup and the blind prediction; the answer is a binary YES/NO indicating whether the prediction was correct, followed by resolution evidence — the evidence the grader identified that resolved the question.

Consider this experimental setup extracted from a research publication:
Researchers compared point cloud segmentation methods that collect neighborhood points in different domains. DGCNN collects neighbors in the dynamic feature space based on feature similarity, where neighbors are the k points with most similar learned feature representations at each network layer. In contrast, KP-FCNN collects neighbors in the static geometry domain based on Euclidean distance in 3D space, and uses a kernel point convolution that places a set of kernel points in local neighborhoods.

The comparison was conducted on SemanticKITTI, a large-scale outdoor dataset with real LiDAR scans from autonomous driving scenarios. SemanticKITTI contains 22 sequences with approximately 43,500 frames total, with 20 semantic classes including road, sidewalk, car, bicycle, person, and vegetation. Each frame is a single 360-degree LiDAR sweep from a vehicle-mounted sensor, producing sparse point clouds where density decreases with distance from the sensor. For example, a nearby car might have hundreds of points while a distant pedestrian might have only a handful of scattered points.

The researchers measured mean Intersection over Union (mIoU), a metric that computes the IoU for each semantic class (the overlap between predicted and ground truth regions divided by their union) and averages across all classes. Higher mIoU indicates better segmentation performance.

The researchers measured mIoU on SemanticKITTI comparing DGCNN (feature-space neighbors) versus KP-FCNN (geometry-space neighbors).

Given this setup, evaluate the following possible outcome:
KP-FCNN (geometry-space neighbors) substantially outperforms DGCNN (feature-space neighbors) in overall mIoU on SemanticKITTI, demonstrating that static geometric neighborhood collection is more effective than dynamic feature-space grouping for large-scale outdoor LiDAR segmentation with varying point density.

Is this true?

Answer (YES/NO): NO